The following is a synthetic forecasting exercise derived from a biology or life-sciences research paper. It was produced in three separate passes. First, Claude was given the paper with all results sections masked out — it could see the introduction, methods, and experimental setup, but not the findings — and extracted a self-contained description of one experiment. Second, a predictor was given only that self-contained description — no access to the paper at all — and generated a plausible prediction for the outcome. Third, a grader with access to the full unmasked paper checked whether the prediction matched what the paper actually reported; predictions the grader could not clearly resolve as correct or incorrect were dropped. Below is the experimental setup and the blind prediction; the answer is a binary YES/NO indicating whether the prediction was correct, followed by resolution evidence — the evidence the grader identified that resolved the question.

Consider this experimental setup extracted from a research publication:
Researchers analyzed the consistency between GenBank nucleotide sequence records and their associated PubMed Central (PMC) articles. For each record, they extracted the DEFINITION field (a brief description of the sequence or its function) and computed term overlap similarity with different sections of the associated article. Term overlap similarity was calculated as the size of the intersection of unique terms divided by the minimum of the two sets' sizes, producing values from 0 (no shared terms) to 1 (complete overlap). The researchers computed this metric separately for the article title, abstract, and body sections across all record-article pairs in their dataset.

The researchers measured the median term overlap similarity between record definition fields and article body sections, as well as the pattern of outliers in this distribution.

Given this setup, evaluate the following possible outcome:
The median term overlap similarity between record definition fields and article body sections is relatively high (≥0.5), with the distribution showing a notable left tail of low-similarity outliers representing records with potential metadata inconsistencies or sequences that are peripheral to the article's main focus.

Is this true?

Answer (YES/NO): YES